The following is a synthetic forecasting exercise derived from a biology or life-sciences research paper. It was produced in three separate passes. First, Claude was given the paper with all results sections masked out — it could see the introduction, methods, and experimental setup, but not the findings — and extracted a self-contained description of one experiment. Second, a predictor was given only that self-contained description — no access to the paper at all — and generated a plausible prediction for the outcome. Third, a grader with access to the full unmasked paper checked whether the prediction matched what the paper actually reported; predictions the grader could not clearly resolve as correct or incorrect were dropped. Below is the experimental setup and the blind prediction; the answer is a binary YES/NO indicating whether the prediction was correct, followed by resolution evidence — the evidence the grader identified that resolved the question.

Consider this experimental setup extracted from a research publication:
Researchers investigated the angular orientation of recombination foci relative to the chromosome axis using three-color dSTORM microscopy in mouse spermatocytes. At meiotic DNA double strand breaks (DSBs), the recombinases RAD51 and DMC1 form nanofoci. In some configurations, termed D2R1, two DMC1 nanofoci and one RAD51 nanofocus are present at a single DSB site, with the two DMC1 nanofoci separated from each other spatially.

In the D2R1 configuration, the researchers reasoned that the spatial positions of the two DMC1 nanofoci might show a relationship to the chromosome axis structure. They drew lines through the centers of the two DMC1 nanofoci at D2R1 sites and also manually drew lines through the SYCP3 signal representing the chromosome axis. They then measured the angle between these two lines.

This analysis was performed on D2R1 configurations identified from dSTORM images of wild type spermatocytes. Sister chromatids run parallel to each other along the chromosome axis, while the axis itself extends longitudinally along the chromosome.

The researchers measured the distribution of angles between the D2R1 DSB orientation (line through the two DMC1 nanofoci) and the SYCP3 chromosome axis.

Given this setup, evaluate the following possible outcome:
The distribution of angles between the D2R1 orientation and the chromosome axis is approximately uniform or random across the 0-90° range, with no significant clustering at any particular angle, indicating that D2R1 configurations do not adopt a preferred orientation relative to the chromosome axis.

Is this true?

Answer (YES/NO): NO